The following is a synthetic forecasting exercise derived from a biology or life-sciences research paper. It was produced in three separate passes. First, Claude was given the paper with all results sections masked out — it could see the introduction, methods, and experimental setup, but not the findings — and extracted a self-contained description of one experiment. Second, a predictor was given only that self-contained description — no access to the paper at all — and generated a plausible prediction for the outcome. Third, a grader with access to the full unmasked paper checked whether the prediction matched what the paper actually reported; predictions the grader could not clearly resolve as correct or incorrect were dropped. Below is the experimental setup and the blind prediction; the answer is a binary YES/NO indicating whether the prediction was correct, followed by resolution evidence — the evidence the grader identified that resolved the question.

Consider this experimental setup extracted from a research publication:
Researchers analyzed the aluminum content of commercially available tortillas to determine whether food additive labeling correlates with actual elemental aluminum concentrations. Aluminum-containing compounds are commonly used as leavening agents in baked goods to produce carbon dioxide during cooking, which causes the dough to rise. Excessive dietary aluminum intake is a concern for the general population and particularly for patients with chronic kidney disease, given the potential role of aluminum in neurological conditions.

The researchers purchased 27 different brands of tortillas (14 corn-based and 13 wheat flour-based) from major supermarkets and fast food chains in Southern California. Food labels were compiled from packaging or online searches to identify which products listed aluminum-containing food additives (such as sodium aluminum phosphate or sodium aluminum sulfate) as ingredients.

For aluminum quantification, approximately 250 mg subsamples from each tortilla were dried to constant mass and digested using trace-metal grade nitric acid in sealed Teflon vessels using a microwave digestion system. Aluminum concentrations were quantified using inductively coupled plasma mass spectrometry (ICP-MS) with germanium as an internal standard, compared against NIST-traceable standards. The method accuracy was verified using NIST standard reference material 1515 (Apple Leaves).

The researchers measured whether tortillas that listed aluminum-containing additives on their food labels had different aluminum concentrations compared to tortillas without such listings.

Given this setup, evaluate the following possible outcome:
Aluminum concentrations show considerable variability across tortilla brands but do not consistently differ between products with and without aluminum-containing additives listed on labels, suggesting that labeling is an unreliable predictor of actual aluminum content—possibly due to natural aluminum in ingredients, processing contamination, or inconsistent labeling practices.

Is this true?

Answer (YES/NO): NO